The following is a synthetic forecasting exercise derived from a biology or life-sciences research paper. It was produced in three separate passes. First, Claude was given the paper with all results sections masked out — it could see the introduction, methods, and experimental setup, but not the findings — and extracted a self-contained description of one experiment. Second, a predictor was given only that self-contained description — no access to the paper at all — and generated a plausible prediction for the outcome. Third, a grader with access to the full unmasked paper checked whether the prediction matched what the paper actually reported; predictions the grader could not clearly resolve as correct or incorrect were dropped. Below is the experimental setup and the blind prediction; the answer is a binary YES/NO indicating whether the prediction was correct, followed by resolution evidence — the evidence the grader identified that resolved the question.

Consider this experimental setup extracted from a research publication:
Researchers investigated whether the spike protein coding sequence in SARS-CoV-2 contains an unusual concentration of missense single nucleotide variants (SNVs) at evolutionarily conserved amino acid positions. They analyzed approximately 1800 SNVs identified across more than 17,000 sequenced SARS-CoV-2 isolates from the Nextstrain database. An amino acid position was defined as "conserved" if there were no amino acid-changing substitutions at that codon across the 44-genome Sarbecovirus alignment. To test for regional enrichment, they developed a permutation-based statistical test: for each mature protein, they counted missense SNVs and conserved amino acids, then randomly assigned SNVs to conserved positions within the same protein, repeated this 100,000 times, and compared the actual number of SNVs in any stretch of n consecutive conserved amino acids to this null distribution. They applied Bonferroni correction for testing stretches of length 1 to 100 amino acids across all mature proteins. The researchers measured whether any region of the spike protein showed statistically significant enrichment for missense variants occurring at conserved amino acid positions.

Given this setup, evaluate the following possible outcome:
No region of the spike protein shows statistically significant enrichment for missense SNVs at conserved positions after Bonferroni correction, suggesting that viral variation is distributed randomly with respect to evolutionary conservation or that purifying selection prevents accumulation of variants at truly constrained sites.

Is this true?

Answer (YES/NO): YES